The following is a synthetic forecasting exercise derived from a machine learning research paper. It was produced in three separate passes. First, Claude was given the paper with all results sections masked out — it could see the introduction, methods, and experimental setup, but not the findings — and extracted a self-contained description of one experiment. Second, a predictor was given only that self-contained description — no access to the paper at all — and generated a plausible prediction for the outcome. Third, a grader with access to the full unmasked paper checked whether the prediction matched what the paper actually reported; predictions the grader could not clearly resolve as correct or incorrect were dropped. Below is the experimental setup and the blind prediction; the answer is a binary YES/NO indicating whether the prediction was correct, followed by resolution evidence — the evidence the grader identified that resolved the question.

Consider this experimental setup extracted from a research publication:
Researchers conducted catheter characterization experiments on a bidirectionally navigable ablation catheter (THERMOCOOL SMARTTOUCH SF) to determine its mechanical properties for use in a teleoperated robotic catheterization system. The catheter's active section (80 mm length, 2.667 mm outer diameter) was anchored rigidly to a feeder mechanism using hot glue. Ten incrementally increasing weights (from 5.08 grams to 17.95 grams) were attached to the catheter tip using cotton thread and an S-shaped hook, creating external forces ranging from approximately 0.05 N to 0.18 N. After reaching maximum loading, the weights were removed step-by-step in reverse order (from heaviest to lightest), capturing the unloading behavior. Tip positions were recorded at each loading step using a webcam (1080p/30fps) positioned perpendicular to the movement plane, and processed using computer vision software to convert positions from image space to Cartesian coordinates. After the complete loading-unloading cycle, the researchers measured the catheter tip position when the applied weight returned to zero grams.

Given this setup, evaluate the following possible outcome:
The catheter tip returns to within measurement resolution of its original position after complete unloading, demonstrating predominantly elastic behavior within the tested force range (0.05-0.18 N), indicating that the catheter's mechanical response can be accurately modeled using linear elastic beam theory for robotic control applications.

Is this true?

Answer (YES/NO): NO